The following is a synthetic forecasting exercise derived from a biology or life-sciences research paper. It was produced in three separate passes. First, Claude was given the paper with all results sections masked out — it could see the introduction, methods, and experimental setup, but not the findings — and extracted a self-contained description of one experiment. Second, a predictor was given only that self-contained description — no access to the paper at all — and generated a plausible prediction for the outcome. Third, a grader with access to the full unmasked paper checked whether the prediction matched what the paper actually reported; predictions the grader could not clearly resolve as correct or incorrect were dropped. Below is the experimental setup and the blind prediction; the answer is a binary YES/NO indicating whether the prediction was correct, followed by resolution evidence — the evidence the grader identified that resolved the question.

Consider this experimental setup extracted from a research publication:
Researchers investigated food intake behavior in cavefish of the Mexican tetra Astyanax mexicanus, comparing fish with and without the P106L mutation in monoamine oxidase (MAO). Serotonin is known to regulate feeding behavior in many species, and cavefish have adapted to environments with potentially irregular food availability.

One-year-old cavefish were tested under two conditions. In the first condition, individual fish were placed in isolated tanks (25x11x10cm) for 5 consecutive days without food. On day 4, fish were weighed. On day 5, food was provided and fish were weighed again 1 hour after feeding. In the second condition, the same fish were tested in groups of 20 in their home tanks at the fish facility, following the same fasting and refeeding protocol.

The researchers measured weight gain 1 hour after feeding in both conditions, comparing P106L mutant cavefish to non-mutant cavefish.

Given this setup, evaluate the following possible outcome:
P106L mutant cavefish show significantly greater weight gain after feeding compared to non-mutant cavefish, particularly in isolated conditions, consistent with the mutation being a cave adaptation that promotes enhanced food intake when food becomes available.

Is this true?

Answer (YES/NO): NO